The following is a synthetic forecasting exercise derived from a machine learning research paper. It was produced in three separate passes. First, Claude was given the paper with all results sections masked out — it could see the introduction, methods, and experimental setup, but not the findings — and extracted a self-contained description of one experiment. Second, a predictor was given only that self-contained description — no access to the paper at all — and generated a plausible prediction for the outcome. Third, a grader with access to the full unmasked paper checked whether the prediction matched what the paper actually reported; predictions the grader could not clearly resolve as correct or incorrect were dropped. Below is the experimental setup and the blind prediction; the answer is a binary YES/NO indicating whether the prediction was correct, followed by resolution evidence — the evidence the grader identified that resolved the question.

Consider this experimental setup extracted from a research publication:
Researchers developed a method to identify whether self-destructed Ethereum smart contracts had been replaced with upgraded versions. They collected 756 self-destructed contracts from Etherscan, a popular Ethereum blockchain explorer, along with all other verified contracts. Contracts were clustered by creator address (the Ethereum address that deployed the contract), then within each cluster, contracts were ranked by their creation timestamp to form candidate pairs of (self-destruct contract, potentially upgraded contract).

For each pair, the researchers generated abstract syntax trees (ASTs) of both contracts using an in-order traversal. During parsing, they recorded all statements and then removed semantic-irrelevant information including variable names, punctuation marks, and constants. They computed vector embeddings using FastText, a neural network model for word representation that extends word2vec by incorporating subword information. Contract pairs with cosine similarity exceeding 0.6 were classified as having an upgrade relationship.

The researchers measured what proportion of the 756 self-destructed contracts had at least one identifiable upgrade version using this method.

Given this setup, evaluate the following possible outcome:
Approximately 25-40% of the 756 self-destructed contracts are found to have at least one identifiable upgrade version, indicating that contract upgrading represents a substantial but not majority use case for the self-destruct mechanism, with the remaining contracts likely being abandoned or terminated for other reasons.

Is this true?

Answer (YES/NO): NO